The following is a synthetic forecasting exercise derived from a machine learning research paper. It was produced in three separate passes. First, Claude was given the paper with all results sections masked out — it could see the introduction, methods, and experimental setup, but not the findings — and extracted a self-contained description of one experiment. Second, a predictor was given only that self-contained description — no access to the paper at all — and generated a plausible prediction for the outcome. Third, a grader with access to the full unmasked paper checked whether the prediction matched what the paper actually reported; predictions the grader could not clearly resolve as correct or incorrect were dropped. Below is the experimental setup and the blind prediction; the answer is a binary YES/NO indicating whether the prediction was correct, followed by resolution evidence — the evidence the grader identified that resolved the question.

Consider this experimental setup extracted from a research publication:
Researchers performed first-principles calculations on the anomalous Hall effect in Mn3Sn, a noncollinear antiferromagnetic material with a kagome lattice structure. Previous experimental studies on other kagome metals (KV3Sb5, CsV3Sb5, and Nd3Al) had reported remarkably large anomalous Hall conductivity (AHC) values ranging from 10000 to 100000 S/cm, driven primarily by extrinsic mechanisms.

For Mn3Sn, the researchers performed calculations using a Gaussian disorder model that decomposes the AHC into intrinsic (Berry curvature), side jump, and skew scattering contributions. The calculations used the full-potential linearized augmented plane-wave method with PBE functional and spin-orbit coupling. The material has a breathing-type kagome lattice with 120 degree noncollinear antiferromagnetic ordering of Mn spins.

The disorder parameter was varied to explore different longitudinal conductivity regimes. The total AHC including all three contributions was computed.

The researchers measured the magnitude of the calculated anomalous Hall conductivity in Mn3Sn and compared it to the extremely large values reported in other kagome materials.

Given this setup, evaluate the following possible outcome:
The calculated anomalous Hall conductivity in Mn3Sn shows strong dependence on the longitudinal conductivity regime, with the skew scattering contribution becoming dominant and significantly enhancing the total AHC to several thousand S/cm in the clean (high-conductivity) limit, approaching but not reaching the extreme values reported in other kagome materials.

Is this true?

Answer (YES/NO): NO